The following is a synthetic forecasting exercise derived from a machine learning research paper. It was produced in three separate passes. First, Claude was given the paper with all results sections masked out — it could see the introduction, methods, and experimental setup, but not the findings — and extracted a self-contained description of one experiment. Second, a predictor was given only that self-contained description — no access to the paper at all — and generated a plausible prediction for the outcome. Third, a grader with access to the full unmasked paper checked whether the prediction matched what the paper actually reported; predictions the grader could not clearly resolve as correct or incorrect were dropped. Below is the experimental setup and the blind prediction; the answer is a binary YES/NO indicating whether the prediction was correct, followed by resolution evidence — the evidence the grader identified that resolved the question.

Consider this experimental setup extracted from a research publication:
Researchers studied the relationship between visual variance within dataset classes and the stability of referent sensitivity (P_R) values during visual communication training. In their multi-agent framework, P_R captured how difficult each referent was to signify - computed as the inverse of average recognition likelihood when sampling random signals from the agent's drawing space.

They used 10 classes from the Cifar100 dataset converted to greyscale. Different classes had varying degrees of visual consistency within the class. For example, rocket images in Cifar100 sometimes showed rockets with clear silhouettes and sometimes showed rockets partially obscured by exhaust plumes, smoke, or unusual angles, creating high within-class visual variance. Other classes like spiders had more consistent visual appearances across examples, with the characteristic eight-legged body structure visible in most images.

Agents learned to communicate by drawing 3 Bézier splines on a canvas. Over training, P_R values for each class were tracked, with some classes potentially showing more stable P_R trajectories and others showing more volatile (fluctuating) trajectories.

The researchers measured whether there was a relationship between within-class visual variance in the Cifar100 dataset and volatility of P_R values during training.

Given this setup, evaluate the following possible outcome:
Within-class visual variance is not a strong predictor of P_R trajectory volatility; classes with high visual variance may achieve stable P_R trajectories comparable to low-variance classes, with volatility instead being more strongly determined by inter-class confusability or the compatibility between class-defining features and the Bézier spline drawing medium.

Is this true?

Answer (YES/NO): NO